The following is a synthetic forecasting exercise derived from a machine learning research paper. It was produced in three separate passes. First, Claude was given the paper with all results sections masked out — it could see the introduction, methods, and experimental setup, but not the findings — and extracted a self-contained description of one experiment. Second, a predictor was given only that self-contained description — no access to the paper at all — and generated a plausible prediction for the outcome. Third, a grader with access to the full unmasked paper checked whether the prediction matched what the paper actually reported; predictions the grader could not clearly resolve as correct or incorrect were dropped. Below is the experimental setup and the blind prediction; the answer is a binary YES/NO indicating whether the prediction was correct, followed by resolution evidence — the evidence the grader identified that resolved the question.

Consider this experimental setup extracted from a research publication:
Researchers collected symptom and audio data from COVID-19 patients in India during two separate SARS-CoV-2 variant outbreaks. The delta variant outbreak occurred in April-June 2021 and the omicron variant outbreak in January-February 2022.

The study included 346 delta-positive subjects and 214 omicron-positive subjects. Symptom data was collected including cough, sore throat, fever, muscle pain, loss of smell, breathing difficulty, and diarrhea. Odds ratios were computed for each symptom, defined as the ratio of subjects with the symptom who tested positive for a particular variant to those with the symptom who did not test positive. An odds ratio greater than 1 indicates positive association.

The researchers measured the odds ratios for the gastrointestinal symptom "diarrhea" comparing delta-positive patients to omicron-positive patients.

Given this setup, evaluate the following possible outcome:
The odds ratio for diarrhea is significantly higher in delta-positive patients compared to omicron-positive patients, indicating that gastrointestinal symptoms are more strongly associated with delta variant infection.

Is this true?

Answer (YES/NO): NO